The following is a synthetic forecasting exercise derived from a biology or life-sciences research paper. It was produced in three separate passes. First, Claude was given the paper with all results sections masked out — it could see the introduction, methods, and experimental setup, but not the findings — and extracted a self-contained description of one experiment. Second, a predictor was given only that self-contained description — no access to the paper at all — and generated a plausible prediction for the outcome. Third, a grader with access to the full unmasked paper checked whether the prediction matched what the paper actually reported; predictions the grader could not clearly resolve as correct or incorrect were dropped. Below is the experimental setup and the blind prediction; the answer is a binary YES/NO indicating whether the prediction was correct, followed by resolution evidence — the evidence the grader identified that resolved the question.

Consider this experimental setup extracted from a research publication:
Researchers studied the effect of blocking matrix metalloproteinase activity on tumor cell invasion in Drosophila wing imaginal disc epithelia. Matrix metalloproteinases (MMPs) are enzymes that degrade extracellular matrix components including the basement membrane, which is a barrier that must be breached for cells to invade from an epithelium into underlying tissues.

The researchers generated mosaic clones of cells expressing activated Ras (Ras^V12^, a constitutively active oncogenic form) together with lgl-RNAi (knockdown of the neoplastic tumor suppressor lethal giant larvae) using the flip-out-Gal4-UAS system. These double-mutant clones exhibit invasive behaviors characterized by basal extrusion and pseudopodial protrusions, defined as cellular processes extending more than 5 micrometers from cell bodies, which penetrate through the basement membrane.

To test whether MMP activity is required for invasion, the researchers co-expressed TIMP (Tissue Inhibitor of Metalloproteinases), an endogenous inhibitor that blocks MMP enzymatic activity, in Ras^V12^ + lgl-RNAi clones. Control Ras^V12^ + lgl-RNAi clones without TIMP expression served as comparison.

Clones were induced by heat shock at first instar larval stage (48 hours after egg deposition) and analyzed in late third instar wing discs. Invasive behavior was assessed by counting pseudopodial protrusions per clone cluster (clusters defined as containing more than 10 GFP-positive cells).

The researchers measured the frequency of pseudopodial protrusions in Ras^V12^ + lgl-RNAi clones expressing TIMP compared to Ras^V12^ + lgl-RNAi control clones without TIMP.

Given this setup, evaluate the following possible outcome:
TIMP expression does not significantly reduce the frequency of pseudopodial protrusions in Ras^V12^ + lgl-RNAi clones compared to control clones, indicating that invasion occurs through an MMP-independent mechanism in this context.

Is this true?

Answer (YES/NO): NO